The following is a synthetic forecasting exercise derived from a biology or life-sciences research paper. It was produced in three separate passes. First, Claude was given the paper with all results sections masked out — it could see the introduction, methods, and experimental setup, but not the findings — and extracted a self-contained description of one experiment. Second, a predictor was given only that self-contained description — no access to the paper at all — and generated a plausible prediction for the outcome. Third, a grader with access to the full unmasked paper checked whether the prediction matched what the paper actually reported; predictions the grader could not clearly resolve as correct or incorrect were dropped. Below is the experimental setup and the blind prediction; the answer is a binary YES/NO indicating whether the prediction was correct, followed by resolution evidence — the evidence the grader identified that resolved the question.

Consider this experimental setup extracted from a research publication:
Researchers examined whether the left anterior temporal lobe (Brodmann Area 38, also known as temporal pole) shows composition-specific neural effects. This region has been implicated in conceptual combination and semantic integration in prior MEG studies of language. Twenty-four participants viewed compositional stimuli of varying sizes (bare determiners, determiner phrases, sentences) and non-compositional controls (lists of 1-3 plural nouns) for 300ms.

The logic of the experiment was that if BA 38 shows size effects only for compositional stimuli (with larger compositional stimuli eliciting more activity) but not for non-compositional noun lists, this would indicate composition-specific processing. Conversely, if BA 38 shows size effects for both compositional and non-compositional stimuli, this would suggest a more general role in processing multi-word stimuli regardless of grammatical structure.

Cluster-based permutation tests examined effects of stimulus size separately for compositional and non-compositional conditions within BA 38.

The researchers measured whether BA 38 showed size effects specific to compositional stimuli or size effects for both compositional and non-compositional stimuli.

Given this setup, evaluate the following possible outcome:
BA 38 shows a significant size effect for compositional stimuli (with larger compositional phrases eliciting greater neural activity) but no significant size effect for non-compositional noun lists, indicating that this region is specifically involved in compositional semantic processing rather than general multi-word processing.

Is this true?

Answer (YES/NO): NO